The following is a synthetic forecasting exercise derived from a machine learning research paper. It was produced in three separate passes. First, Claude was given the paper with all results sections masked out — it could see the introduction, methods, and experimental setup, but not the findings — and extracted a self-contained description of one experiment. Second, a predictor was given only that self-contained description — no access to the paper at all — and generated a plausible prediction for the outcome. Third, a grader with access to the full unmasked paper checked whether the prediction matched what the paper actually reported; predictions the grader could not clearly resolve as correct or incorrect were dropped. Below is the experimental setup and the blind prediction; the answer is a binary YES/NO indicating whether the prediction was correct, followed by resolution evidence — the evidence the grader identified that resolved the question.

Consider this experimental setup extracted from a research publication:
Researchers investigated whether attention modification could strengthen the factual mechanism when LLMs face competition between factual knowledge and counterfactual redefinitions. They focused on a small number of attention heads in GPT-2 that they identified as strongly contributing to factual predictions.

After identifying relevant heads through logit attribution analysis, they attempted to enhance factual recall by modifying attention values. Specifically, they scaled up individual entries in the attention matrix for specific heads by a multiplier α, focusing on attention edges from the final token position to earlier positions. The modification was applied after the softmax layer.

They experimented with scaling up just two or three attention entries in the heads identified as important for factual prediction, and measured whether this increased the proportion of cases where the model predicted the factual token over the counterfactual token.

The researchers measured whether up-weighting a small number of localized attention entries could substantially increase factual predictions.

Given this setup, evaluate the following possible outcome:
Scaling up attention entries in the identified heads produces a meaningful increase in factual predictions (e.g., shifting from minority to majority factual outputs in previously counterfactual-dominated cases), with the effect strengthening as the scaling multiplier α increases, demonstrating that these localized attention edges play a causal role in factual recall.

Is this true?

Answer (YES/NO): NO